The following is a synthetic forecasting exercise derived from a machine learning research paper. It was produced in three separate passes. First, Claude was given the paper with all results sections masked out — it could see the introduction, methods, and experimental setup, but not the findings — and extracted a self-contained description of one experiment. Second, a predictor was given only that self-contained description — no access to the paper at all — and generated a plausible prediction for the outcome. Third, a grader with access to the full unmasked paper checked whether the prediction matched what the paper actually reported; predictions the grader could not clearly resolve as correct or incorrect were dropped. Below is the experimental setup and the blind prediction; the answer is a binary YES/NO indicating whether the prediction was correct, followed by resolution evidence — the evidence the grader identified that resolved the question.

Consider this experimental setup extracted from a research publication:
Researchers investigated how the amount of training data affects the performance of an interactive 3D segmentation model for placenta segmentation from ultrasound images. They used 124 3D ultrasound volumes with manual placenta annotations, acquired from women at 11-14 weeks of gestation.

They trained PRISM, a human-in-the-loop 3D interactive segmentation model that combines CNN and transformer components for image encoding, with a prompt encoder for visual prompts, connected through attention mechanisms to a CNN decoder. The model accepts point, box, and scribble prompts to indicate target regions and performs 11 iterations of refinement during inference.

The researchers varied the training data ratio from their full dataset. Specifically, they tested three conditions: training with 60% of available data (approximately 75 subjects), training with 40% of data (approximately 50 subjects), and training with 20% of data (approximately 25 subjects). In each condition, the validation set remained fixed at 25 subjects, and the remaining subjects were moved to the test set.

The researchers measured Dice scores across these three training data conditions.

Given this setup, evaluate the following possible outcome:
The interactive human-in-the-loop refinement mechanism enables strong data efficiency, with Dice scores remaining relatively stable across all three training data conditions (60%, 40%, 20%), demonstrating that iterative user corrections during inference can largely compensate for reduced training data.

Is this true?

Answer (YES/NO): YES